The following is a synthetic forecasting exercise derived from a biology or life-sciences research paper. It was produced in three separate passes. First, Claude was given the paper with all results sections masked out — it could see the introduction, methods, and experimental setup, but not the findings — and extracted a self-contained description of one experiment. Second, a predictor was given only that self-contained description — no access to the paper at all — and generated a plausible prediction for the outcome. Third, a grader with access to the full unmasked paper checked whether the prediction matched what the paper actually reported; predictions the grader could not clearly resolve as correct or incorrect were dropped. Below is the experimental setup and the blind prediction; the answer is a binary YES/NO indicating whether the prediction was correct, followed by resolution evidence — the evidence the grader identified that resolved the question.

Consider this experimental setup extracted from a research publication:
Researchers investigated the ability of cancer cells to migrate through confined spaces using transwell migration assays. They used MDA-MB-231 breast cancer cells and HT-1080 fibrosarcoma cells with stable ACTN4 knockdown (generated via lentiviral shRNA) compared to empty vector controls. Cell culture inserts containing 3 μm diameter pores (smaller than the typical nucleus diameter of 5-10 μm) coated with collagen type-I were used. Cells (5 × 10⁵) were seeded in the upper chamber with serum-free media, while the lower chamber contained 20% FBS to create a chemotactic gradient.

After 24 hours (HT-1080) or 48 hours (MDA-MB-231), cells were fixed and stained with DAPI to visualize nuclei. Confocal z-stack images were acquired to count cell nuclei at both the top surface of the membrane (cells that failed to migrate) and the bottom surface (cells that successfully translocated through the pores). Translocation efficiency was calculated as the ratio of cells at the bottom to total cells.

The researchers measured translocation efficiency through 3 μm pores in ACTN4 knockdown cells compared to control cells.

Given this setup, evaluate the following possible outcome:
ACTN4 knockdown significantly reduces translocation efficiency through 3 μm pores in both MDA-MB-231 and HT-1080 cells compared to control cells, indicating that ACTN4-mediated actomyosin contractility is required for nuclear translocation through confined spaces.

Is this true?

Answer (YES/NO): YES